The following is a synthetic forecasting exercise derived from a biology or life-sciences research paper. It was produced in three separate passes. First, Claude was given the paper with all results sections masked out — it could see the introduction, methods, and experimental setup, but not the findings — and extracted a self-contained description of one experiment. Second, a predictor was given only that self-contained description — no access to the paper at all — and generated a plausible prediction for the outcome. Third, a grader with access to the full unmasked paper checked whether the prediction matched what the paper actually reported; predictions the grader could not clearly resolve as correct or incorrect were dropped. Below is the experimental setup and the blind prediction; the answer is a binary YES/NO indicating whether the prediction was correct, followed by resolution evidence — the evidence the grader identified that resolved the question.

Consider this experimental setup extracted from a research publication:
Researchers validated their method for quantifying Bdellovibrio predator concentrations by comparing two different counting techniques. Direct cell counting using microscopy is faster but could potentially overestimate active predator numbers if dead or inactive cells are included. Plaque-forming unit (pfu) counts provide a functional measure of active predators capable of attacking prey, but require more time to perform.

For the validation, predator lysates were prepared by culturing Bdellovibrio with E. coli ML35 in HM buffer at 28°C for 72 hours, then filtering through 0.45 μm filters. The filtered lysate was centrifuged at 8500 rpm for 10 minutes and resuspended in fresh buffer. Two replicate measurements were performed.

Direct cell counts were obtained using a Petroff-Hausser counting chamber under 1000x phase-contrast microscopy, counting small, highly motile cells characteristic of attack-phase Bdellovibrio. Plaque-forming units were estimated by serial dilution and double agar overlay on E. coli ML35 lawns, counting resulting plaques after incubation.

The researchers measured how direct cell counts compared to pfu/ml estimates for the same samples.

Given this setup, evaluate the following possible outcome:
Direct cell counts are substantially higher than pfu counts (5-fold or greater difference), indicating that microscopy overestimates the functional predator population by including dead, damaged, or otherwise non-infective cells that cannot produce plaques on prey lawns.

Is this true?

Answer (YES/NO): NO